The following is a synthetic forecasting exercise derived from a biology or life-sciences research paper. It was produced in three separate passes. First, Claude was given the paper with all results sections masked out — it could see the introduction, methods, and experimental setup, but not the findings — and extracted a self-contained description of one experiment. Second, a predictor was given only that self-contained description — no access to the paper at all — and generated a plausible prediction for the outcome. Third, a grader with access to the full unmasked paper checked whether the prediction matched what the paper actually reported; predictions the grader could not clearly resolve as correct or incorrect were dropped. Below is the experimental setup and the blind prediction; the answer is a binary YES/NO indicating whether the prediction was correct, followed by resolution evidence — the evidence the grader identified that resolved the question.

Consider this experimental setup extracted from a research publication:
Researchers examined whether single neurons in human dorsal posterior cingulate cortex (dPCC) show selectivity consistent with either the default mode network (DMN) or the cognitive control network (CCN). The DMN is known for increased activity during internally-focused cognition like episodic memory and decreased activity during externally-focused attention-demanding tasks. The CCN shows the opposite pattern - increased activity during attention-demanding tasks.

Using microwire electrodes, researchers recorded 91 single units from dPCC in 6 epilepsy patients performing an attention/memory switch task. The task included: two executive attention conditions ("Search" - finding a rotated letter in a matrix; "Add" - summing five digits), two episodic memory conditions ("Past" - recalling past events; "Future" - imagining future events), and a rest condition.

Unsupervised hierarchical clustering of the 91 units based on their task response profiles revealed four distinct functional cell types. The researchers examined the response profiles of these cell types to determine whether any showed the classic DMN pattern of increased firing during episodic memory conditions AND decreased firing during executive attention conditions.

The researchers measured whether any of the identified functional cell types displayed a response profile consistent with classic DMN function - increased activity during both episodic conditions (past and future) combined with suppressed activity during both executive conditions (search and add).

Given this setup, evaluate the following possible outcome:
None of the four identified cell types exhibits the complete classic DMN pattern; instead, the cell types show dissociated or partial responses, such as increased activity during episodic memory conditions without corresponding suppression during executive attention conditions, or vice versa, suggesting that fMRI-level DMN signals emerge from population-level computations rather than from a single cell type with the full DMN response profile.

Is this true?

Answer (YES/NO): NO